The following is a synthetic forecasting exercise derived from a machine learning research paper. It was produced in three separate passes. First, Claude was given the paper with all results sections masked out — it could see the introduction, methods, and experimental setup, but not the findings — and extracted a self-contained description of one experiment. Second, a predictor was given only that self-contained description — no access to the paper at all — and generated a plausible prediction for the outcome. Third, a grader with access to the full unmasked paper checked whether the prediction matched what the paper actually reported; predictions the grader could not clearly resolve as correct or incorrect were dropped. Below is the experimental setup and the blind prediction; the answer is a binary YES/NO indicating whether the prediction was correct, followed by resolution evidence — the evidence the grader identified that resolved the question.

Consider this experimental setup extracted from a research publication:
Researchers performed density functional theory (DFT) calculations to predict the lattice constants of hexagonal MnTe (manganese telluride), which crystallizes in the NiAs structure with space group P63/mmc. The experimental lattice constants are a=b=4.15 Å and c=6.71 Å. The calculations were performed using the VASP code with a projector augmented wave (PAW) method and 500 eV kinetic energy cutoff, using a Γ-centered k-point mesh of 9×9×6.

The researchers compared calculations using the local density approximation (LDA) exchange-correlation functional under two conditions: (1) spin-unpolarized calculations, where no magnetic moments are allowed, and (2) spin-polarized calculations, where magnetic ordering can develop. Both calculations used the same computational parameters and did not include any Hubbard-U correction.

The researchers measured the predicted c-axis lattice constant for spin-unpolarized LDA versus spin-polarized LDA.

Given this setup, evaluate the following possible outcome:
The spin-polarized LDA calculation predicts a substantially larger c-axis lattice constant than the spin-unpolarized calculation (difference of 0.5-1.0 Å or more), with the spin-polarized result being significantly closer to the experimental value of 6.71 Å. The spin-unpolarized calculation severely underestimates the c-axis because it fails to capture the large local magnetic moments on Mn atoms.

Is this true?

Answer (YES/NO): YES